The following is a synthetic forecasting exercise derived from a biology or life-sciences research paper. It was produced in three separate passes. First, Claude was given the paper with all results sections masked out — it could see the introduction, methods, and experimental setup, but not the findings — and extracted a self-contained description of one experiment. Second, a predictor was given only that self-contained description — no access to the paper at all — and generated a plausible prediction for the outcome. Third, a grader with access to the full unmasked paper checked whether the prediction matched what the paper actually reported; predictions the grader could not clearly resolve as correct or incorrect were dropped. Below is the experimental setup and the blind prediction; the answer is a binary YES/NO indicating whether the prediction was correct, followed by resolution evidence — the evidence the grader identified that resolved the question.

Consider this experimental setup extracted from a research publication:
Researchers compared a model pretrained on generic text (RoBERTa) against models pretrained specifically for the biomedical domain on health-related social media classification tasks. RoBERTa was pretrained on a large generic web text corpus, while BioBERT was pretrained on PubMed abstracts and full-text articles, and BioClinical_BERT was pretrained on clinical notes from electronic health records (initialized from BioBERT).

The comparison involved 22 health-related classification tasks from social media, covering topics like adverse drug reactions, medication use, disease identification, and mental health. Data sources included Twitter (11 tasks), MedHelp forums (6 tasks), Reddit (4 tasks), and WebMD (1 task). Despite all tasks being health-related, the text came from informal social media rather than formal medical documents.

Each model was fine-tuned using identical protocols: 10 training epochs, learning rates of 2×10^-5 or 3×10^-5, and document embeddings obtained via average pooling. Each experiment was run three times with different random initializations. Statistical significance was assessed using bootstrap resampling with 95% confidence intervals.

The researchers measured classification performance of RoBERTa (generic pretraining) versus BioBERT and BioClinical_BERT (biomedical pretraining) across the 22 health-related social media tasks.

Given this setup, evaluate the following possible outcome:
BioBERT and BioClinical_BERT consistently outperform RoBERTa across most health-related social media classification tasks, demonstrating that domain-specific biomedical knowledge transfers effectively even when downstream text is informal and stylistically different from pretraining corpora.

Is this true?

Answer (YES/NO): NO